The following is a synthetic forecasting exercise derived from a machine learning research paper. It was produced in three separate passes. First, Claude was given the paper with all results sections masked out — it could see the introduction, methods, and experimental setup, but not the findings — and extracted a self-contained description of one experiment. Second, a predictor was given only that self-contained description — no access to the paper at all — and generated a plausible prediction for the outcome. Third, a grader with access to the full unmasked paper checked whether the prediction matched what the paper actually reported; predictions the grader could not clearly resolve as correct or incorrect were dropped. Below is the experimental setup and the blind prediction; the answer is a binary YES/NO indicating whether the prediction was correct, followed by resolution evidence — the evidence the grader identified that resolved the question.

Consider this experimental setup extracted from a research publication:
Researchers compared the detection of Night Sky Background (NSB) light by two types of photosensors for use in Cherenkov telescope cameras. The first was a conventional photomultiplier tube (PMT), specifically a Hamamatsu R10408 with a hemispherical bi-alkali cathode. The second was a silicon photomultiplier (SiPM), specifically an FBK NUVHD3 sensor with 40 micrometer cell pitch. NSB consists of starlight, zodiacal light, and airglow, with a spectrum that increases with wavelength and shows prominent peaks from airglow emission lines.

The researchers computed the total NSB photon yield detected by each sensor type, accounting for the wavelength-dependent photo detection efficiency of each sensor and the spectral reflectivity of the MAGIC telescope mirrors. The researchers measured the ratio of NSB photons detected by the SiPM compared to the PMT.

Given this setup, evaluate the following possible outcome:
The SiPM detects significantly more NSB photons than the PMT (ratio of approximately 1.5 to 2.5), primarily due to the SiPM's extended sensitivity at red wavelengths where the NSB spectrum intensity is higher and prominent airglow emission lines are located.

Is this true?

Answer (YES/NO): NO